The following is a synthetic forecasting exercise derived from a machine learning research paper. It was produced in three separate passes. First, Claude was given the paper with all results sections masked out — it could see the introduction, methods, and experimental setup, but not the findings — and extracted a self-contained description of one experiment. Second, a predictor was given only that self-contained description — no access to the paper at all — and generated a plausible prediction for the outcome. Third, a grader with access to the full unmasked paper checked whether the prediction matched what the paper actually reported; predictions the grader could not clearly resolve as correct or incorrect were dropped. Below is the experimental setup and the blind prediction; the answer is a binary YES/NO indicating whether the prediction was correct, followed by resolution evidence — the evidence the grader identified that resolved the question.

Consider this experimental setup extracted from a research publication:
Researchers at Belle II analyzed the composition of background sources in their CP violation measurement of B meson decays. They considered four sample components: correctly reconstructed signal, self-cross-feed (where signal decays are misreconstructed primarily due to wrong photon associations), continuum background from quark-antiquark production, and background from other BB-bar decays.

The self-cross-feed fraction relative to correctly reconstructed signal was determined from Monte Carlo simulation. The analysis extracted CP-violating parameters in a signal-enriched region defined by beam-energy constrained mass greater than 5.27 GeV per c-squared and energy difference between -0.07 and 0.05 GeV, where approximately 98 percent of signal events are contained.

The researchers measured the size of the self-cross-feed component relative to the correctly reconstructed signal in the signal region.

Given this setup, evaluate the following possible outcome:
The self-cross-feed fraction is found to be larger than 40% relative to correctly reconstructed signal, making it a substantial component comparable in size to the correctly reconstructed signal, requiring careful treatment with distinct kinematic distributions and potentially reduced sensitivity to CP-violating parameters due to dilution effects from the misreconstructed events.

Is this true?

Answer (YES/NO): NO